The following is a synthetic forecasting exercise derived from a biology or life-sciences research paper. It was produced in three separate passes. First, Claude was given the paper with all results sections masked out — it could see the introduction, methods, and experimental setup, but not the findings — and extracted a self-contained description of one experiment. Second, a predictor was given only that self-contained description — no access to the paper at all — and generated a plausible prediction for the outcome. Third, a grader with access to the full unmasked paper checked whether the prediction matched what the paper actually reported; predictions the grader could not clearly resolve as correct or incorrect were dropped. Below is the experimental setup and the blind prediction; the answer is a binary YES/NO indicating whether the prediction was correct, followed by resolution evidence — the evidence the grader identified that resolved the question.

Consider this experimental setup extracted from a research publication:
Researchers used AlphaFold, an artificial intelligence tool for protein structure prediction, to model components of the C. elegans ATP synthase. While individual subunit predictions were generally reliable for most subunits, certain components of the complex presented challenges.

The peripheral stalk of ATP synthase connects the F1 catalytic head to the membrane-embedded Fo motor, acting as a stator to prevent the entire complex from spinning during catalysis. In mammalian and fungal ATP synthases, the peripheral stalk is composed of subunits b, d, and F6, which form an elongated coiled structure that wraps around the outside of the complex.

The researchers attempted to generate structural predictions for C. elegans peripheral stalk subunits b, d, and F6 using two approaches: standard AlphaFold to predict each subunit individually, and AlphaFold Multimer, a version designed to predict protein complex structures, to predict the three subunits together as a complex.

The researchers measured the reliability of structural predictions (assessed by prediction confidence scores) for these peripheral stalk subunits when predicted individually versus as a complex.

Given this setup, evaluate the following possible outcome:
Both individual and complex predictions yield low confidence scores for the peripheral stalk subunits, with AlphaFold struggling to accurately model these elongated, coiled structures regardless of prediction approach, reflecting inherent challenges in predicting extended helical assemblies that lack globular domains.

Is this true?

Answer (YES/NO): NO